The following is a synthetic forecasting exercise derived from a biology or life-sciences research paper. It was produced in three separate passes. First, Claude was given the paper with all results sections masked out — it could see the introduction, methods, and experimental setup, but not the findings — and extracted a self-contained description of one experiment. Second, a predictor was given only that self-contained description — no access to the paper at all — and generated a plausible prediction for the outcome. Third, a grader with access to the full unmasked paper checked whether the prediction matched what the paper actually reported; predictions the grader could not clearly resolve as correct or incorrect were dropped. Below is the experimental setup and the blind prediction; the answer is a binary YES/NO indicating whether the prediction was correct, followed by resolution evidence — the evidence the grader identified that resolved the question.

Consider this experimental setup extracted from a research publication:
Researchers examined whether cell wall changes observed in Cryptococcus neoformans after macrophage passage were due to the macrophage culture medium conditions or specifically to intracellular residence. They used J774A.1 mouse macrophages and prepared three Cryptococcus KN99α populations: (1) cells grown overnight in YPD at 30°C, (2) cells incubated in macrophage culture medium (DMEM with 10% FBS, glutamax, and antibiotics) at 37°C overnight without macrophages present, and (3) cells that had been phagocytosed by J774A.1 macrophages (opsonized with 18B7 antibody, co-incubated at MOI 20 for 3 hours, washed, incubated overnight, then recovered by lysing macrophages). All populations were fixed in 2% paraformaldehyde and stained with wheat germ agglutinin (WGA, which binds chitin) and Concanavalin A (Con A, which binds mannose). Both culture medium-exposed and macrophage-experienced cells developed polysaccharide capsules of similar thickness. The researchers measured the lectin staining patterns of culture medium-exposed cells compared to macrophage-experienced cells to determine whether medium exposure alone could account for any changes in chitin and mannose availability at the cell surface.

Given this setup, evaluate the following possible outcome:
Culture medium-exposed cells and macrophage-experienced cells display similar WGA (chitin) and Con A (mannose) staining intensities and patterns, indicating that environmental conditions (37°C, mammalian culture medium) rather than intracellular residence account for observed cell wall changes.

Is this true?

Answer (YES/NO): NO